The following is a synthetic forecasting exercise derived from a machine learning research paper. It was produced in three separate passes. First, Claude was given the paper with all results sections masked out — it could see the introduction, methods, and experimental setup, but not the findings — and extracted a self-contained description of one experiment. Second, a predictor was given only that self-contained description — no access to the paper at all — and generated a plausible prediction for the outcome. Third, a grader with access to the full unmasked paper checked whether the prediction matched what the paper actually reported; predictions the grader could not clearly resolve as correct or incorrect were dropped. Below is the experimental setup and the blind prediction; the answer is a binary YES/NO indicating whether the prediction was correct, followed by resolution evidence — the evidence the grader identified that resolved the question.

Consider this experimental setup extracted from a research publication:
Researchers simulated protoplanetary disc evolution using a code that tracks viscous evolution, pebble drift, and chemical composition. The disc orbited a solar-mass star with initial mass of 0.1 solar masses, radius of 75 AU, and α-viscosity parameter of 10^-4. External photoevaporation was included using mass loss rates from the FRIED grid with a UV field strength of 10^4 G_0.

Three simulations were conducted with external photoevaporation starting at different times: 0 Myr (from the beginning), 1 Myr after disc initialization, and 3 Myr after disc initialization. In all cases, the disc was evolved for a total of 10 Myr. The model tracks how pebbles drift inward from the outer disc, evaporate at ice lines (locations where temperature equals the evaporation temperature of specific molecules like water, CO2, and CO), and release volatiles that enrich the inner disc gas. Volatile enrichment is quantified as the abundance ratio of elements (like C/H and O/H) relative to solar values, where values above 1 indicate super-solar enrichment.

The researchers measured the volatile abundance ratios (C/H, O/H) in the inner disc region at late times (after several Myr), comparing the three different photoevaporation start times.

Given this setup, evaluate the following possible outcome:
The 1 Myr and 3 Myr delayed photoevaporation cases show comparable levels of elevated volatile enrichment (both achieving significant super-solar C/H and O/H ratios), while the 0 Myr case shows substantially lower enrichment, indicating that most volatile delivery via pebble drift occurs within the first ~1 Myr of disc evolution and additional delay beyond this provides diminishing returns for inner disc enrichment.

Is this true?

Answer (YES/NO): NO